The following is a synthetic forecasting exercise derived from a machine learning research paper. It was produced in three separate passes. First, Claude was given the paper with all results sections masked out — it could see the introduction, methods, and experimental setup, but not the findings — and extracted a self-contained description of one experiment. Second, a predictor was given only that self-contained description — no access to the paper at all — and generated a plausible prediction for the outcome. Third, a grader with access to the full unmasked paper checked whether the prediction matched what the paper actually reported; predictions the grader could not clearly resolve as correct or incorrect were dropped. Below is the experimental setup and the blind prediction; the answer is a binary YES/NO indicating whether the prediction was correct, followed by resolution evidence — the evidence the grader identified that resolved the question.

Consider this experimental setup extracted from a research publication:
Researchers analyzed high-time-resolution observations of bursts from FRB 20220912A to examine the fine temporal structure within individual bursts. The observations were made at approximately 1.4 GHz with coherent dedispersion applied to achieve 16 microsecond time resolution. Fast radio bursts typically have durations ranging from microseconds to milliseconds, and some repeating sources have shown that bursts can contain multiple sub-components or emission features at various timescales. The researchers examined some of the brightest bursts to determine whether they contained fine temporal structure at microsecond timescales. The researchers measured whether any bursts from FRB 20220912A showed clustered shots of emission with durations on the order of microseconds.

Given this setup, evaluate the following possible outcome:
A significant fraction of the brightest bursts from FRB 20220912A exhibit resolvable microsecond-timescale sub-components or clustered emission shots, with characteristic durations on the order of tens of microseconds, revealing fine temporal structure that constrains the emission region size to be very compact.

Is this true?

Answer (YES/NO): NO